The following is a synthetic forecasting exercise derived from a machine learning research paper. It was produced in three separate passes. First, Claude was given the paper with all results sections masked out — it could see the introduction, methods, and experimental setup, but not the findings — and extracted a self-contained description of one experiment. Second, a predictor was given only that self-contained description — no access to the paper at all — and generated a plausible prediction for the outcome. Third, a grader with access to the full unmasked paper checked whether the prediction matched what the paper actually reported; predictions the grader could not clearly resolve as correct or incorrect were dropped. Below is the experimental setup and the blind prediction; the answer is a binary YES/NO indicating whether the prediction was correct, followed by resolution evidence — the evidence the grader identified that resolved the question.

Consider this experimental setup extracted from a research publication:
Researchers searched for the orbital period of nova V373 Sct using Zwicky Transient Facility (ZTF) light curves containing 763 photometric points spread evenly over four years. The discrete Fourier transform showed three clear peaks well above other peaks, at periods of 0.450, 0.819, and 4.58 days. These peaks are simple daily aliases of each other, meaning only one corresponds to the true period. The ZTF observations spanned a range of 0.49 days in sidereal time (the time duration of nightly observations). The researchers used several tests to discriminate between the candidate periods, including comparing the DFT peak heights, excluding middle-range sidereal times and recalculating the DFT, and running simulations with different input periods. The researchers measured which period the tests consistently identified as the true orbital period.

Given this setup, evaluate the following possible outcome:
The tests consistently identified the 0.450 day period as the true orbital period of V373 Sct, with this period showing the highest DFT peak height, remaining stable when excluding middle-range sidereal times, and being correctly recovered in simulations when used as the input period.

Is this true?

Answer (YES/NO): NO